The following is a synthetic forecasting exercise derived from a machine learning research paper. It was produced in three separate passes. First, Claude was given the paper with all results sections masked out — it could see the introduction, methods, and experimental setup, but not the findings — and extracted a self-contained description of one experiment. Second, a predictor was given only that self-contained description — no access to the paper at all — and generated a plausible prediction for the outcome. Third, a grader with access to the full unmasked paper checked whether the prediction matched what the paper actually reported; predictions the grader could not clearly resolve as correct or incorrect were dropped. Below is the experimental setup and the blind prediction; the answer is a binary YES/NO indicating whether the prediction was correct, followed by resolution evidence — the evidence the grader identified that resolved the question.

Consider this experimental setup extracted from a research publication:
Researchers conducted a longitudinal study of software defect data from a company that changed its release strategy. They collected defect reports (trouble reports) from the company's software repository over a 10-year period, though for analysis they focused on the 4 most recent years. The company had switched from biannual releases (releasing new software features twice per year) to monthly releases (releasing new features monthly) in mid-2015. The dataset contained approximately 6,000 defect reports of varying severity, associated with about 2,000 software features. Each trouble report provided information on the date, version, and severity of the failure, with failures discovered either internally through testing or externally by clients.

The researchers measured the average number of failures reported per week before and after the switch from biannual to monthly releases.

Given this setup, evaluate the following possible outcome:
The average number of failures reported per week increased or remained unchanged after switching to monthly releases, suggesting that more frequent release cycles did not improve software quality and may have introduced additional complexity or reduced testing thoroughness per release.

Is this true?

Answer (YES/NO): NO